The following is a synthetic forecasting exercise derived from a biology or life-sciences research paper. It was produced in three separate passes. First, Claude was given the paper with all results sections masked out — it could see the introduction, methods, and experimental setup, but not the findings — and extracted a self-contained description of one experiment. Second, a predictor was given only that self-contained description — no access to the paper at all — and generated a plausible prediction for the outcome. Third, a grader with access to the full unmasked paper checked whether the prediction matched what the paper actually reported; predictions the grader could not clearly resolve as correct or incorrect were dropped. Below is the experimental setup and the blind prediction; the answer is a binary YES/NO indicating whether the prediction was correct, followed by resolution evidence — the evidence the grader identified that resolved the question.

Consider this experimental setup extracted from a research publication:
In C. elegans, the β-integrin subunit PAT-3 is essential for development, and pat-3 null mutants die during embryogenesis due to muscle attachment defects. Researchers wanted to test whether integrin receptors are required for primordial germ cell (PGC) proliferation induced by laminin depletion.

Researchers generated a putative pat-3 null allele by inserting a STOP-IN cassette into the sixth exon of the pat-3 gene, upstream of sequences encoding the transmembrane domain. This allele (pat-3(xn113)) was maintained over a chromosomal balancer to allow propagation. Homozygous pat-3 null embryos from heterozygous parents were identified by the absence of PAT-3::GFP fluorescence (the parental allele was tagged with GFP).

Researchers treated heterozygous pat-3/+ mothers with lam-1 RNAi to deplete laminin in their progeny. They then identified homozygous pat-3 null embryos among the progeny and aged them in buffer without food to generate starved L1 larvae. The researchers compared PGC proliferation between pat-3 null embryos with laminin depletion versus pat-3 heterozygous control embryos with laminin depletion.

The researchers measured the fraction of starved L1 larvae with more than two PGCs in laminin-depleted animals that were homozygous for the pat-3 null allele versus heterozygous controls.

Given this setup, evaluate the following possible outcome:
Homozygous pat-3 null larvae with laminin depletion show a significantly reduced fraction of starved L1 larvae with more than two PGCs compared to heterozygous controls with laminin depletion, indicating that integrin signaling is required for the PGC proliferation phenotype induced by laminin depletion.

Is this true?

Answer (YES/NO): YES